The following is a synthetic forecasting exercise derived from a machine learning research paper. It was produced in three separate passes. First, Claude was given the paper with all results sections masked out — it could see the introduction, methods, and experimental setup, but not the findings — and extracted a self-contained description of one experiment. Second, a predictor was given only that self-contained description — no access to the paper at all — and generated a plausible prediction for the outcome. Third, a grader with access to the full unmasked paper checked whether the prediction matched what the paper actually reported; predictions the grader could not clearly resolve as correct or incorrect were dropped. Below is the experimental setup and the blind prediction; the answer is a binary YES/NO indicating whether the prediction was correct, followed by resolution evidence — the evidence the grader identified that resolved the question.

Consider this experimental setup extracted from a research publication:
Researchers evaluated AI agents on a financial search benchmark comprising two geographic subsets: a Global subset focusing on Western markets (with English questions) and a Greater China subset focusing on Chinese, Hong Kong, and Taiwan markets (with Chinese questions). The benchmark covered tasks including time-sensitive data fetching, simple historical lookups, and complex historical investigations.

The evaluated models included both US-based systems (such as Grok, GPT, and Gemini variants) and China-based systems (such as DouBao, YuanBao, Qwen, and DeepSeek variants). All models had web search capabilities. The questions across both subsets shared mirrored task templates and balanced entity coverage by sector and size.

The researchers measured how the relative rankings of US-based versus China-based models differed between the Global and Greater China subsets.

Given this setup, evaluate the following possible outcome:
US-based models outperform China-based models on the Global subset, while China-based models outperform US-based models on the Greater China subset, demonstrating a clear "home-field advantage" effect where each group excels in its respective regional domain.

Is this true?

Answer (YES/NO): YES